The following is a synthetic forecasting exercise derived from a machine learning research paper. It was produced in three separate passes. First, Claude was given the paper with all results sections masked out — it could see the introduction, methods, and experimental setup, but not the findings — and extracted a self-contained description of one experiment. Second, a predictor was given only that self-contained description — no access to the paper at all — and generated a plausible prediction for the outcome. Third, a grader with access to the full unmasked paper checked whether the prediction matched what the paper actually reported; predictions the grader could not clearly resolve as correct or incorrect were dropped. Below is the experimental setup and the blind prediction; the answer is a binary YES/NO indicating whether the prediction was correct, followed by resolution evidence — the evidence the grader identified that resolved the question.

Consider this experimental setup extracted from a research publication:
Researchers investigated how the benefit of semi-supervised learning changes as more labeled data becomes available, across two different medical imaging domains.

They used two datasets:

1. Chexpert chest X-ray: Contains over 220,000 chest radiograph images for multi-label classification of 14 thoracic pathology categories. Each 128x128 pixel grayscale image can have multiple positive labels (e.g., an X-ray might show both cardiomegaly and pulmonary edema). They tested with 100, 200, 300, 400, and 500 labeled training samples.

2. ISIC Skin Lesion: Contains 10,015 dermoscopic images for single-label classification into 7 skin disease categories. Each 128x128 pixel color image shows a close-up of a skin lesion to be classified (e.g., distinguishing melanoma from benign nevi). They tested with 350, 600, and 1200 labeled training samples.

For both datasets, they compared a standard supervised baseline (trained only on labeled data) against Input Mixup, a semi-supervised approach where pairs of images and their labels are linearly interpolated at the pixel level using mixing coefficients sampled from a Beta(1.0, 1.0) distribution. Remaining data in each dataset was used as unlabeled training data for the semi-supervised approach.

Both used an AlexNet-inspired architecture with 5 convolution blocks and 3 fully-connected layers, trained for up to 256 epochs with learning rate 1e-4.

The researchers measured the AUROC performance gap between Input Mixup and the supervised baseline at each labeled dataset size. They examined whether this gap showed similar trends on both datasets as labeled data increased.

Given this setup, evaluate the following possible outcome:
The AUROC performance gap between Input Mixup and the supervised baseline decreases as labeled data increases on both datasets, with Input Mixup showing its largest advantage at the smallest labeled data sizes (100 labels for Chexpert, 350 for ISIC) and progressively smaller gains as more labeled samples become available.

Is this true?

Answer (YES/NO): NO